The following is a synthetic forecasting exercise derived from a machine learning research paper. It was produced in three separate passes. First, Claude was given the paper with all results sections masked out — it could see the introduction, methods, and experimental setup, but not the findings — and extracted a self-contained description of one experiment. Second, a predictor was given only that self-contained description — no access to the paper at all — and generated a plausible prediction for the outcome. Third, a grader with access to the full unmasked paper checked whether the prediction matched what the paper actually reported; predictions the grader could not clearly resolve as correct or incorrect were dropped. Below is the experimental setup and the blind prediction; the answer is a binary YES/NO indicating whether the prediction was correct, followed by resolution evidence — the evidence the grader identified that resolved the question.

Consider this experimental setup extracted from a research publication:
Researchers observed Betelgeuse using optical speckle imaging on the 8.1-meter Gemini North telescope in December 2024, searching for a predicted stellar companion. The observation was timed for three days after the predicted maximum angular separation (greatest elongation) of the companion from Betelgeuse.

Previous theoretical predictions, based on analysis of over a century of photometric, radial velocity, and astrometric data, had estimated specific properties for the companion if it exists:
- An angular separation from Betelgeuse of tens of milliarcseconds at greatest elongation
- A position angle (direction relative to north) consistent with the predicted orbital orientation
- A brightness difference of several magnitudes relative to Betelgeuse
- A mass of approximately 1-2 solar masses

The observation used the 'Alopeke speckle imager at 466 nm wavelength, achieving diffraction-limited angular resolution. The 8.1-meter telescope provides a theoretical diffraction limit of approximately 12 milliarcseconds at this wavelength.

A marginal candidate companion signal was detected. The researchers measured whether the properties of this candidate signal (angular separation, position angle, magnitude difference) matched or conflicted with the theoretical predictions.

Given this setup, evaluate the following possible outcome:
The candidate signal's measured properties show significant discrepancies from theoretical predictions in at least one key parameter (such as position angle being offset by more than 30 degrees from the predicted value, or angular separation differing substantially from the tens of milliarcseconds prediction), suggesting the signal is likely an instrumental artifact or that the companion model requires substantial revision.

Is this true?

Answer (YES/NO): NO